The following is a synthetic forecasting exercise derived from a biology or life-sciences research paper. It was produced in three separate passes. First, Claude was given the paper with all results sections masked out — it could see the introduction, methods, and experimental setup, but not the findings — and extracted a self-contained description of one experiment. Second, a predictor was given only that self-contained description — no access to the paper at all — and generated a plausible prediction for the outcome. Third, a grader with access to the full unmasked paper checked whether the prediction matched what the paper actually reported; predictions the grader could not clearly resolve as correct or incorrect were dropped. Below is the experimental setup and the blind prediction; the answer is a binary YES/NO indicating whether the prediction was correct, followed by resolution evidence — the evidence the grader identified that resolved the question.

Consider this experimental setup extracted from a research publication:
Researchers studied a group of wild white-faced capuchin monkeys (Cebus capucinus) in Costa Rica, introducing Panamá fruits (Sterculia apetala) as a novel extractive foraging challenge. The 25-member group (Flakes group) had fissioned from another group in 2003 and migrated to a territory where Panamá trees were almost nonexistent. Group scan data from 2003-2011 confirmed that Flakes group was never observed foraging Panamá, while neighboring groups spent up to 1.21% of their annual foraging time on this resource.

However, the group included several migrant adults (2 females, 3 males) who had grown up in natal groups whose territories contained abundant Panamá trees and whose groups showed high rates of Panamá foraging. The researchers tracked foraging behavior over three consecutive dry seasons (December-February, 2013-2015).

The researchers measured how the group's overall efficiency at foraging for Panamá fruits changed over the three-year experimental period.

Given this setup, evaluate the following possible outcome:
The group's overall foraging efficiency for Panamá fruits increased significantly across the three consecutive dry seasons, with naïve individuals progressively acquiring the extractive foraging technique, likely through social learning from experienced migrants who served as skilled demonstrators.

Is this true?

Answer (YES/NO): YES